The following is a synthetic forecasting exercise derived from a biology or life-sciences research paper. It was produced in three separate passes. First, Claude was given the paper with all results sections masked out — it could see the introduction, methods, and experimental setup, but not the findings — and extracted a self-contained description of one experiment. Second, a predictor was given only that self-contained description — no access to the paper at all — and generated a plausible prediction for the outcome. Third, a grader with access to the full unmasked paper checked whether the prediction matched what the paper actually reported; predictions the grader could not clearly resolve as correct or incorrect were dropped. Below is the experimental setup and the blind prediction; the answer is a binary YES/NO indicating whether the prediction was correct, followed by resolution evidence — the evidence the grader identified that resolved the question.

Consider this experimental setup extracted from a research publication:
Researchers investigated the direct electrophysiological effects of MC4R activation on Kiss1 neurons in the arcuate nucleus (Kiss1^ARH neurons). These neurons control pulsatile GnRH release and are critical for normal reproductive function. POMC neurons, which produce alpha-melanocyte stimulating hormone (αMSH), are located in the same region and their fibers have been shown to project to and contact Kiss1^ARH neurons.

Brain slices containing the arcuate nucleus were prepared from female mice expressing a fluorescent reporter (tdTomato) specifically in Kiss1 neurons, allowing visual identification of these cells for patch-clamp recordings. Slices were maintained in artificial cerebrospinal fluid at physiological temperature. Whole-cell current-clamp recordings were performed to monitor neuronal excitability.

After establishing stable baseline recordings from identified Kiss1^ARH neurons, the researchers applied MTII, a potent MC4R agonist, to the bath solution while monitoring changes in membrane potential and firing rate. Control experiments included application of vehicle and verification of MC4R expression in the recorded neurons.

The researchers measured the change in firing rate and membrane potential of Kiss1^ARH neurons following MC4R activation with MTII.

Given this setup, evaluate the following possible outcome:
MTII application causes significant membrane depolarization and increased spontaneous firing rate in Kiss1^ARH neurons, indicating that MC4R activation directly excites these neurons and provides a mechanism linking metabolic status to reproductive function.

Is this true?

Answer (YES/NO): NO